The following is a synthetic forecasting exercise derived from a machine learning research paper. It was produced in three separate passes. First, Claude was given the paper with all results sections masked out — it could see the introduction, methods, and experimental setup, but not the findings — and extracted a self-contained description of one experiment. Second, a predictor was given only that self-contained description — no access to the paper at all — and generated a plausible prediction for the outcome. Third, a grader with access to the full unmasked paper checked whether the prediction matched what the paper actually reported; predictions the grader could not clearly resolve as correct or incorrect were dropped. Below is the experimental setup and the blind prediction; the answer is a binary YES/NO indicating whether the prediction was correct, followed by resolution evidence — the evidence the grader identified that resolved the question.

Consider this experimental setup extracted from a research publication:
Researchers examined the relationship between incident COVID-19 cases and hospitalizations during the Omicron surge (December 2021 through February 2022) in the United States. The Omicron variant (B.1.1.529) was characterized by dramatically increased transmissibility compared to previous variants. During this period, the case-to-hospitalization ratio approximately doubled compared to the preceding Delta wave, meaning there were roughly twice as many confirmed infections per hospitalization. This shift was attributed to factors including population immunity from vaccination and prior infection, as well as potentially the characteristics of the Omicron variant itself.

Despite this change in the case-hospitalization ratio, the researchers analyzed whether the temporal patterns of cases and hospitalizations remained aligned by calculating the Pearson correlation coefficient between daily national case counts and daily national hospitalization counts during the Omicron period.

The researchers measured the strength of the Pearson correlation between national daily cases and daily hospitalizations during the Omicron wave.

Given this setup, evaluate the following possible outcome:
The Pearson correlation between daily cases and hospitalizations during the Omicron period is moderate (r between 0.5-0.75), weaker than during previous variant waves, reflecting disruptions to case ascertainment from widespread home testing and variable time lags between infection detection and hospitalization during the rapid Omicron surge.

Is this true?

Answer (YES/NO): NO